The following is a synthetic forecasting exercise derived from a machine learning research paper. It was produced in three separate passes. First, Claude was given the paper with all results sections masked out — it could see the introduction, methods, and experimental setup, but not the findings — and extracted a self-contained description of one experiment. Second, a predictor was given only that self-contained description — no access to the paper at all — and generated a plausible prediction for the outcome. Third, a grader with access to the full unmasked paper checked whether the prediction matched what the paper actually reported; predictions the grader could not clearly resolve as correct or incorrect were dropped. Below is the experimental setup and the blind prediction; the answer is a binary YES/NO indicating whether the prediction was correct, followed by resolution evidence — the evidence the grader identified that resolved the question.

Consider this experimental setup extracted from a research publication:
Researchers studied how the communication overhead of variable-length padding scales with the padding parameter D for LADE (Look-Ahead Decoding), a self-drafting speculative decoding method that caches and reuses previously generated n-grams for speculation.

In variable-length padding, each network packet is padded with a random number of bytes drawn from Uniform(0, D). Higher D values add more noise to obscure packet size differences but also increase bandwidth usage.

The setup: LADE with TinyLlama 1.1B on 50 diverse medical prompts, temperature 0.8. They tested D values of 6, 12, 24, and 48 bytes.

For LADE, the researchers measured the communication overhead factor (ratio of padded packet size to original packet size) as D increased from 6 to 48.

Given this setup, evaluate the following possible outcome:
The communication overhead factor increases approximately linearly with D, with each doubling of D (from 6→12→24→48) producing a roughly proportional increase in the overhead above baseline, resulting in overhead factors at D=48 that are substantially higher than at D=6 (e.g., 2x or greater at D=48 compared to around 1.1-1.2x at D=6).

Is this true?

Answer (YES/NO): NO